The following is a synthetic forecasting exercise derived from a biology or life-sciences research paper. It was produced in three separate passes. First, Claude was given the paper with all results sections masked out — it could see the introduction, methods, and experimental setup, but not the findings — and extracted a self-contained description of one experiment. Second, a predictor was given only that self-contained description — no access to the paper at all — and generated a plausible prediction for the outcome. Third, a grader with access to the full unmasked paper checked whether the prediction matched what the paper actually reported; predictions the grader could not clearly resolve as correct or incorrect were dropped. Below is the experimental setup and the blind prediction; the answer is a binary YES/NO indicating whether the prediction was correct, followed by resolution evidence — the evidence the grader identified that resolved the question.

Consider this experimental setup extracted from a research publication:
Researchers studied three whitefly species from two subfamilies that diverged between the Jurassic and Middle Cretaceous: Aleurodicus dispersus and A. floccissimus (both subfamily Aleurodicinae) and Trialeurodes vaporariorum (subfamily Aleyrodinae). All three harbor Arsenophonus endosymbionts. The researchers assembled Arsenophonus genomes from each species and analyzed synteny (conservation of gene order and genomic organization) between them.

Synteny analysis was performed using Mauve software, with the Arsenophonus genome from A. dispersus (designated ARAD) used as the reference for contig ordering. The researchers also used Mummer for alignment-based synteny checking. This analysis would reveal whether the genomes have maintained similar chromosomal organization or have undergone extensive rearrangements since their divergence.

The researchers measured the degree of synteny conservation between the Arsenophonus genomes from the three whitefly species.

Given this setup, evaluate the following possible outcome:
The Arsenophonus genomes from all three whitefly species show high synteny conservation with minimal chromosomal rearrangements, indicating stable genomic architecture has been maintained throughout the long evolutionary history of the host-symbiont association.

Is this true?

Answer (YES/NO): NO